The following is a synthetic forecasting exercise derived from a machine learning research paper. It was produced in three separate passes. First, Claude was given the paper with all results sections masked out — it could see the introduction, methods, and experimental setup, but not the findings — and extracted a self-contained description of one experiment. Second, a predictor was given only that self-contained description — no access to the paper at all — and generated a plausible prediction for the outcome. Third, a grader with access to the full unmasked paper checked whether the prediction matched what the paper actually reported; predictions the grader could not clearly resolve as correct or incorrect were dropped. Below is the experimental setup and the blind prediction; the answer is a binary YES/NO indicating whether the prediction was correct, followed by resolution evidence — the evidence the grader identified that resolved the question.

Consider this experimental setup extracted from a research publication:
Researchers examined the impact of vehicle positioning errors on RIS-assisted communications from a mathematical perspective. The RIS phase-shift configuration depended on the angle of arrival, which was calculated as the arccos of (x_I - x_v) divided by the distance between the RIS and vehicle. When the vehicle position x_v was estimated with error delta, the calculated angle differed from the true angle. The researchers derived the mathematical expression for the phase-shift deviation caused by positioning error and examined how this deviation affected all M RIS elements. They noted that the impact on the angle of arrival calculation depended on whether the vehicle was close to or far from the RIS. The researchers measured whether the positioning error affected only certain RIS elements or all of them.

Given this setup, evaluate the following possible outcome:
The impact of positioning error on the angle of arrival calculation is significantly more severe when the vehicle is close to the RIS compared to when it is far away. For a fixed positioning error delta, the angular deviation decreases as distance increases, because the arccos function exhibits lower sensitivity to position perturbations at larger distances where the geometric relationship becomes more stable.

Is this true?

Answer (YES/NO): YES